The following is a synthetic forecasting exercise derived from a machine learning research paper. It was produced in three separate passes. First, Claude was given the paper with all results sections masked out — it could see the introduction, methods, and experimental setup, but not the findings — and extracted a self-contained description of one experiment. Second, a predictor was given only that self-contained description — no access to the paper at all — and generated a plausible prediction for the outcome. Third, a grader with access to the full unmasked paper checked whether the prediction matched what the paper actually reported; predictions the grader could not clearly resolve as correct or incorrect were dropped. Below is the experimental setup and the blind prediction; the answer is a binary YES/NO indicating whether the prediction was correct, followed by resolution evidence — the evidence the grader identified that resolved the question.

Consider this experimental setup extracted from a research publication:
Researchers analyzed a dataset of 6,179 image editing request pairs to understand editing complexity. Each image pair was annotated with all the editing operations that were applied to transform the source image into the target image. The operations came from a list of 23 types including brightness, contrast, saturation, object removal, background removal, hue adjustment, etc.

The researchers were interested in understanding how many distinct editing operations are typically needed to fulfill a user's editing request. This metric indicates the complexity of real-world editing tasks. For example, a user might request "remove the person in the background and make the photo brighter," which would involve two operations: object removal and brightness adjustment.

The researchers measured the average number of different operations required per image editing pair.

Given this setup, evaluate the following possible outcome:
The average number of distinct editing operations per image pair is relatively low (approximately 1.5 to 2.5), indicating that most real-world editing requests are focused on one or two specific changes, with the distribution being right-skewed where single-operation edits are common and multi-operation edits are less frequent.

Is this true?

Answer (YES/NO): NO